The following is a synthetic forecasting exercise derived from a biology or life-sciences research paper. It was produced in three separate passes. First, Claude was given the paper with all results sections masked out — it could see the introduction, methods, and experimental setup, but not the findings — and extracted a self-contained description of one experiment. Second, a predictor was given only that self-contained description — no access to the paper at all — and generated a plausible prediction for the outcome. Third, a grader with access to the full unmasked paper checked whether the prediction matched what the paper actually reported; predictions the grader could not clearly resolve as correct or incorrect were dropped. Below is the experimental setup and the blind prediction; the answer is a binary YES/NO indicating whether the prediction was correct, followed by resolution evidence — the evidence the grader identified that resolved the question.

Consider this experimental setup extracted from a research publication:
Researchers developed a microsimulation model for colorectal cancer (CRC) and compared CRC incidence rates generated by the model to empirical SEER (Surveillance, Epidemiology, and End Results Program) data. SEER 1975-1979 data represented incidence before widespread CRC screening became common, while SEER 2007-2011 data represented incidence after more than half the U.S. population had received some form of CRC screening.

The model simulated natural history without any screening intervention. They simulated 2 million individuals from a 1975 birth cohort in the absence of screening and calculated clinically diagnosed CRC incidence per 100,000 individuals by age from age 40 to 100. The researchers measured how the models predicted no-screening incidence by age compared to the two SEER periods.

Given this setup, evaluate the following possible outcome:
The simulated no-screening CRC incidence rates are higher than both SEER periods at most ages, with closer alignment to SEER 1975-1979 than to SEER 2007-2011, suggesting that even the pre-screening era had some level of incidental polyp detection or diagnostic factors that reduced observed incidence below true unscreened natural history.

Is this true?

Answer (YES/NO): NO